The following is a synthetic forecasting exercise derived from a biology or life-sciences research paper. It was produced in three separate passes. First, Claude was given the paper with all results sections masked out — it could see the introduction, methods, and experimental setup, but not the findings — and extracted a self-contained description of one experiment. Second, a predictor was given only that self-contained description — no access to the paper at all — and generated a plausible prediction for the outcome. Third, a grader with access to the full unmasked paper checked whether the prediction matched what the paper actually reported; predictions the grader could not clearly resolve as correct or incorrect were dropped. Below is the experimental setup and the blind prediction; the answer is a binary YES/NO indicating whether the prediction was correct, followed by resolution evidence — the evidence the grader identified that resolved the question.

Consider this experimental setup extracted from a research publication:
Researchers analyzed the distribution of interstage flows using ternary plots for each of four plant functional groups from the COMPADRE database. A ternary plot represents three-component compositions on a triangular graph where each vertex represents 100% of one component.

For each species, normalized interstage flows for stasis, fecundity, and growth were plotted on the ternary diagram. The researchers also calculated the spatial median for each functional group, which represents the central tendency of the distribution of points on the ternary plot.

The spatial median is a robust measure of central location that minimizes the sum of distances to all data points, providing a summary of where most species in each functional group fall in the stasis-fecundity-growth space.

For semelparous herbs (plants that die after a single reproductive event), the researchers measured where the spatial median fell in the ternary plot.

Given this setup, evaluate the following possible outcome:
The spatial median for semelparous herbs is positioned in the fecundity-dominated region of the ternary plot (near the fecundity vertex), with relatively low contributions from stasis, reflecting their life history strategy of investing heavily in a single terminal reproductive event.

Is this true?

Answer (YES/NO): NO